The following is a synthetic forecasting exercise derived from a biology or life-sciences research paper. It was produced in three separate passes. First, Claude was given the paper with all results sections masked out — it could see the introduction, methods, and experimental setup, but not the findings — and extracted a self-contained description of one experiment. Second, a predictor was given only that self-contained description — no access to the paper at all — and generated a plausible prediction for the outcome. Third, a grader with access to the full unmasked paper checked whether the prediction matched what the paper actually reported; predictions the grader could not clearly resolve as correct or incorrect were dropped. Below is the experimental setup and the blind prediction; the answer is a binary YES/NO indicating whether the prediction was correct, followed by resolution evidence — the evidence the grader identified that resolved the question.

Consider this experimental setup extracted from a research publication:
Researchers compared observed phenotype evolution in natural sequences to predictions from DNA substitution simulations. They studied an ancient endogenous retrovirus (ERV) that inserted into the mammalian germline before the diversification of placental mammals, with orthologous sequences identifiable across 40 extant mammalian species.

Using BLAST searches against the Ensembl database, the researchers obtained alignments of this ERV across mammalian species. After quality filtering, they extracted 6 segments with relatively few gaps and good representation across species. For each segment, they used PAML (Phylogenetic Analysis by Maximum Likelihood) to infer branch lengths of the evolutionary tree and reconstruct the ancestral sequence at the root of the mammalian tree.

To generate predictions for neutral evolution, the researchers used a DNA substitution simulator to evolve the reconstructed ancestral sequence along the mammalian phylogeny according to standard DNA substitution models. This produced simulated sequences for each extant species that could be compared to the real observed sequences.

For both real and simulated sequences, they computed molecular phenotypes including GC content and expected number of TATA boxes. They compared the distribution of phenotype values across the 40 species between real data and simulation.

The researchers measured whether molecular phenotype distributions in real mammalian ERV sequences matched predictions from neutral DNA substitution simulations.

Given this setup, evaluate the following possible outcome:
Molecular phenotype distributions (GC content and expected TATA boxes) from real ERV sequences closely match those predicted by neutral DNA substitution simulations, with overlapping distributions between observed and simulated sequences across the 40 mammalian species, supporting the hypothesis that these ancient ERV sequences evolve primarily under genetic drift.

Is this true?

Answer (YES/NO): NO